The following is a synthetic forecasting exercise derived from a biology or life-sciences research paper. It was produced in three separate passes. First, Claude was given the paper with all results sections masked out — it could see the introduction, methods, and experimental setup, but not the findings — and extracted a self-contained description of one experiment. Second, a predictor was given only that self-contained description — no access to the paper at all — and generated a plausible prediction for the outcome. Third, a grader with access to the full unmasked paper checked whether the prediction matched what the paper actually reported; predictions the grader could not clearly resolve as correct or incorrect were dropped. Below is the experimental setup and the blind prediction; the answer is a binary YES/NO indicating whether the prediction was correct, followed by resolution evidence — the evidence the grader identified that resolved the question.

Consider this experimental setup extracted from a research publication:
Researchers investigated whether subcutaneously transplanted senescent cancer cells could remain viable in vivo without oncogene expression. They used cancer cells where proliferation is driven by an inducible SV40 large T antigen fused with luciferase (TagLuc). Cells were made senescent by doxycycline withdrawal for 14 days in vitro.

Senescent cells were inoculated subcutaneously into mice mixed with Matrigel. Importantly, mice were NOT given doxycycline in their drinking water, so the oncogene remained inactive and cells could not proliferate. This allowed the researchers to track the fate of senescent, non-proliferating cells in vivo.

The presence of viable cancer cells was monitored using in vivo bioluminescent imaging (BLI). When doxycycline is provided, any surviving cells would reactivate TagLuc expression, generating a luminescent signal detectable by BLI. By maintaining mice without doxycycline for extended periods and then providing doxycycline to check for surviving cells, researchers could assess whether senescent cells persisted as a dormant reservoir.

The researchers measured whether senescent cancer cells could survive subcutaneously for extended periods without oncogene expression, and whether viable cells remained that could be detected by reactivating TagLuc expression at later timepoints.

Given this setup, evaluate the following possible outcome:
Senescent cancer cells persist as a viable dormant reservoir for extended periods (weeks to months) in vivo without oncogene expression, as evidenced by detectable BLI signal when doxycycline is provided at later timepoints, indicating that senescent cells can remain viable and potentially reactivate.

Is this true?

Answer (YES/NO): YES